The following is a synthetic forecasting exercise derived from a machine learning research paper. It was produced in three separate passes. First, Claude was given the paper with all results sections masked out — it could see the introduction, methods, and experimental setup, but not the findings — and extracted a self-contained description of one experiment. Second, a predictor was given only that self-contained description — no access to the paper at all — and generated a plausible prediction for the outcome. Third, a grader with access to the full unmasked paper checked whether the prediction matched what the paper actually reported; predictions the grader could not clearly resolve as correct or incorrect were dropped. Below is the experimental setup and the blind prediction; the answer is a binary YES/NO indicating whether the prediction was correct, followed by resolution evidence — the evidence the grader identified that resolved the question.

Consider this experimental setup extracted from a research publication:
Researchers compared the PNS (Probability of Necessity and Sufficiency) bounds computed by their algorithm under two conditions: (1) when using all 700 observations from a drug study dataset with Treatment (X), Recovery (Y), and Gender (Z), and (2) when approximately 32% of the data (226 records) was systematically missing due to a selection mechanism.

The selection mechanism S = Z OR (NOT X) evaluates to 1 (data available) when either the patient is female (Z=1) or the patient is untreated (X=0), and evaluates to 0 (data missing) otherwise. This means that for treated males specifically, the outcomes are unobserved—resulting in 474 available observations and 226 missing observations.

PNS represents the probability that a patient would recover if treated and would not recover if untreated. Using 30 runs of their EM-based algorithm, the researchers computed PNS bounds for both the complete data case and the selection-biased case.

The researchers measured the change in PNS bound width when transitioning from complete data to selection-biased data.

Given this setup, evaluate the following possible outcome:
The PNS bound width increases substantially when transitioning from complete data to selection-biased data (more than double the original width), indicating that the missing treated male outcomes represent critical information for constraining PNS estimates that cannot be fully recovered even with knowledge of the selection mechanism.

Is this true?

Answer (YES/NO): YES